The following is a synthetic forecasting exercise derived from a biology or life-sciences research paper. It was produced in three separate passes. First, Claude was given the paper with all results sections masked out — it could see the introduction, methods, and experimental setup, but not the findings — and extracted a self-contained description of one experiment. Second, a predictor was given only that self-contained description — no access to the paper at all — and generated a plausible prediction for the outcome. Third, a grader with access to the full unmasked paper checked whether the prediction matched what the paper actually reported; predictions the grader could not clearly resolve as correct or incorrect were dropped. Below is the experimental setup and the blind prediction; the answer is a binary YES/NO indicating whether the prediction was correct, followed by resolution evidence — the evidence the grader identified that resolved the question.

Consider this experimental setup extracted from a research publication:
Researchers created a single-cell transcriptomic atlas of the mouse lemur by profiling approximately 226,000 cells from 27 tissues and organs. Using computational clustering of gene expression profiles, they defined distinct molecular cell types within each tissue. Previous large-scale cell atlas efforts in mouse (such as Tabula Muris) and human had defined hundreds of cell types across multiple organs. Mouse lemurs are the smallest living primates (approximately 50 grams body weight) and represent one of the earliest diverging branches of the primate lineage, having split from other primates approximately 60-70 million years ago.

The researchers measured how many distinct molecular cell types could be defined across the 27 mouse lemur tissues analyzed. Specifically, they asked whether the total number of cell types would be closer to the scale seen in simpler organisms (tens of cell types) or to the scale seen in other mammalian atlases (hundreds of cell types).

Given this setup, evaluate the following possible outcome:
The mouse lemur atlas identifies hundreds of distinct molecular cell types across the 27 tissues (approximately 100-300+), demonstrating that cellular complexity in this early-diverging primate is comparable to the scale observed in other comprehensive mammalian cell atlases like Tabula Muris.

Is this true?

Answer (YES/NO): YES